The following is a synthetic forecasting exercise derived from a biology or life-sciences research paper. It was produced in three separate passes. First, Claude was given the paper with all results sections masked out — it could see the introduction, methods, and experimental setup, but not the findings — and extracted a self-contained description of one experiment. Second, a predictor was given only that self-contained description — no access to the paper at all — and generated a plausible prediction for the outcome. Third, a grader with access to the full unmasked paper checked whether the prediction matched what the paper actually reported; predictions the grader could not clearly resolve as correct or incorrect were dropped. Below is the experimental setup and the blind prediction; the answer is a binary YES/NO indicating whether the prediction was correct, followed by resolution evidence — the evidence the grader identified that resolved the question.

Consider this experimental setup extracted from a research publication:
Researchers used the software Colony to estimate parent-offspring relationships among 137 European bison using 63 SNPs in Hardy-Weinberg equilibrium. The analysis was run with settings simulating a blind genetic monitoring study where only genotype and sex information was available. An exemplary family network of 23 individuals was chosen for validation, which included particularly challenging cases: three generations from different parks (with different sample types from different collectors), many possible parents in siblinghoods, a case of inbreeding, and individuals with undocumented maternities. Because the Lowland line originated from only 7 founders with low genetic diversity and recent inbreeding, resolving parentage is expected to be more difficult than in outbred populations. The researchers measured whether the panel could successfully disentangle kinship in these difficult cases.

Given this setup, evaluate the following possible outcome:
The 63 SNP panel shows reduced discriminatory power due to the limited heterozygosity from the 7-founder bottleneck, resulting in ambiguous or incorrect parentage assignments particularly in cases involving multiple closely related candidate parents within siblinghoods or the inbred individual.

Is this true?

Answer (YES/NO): YES